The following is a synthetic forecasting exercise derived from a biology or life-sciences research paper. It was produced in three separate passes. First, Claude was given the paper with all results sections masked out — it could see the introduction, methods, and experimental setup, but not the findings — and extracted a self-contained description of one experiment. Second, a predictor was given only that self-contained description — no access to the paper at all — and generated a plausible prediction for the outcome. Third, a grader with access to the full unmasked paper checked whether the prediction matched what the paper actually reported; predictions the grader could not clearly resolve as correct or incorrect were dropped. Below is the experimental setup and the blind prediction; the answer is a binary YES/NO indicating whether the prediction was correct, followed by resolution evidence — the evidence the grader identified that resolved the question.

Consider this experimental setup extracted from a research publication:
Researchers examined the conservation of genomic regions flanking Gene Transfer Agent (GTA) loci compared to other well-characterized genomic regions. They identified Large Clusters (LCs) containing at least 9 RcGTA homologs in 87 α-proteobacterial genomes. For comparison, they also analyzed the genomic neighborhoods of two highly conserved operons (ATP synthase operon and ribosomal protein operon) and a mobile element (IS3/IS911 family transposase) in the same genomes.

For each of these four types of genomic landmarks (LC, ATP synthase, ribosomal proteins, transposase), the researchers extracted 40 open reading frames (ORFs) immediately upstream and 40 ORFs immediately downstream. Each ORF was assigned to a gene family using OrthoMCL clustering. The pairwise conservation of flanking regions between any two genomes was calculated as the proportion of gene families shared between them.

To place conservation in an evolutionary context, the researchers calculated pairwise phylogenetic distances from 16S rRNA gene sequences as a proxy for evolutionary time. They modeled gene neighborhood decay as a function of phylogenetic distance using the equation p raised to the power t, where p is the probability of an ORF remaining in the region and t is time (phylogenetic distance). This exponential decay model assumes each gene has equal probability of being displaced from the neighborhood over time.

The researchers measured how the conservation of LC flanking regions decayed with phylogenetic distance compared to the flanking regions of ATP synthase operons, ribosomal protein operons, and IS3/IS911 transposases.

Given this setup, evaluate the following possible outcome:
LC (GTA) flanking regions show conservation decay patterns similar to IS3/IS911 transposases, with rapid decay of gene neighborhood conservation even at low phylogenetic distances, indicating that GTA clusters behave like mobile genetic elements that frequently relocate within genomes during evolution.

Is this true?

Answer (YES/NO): NO